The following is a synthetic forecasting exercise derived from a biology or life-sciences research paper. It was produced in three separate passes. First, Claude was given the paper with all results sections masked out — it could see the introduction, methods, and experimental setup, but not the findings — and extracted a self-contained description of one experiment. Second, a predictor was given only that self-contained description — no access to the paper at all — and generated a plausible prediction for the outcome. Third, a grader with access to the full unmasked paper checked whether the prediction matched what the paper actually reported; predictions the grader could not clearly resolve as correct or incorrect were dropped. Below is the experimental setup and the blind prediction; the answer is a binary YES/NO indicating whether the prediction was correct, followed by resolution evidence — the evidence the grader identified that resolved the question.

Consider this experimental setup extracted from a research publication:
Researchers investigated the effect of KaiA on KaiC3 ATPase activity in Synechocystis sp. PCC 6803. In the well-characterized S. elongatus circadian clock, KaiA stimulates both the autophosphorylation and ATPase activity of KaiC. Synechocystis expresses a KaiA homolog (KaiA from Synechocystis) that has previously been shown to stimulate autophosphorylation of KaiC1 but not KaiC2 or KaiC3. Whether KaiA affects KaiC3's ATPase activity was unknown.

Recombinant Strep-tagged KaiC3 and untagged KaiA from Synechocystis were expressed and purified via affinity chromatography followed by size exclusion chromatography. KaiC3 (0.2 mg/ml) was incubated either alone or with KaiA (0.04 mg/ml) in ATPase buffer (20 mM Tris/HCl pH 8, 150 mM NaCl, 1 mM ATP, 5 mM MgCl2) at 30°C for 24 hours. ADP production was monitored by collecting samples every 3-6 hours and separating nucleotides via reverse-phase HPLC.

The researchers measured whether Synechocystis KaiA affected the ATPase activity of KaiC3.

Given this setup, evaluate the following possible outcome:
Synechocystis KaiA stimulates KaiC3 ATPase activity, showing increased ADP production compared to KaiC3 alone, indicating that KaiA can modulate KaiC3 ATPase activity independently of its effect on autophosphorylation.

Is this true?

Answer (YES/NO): NO